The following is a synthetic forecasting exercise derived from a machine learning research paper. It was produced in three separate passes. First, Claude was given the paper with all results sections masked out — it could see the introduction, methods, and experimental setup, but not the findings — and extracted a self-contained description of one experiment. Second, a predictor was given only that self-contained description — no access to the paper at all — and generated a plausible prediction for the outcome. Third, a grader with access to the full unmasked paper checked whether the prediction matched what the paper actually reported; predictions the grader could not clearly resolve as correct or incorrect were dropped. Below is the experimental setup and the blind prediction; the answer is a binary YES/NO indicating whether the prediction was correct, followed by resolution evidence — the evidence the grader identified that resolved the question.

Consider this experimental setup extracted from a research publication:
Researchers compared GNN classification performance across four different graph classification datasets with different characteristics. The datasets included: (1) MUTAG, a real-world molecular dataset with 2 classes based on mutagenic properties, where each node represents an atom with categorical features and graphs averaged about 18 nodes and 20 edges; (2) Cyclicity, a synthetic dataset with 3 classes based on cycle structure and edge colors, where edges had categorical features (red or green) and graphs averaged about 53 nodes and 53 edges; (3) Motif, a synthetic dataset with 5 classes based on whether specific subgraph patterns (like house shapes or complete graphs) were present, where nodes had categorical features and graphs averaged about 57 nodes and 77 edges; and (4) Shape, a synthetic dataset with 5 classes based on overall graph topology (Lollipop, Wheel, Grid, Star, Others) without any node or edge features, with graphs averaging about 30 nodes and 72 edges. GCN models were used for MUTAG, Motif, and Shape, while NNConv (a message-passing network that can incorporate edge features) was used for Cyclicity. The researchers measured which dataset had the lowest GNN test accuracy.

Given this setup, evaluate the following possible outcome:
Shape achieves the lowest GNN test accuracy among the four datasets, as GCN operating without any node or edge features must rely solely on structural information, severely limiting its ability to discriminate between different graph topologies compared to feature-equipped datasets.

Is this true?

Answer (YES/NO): NO